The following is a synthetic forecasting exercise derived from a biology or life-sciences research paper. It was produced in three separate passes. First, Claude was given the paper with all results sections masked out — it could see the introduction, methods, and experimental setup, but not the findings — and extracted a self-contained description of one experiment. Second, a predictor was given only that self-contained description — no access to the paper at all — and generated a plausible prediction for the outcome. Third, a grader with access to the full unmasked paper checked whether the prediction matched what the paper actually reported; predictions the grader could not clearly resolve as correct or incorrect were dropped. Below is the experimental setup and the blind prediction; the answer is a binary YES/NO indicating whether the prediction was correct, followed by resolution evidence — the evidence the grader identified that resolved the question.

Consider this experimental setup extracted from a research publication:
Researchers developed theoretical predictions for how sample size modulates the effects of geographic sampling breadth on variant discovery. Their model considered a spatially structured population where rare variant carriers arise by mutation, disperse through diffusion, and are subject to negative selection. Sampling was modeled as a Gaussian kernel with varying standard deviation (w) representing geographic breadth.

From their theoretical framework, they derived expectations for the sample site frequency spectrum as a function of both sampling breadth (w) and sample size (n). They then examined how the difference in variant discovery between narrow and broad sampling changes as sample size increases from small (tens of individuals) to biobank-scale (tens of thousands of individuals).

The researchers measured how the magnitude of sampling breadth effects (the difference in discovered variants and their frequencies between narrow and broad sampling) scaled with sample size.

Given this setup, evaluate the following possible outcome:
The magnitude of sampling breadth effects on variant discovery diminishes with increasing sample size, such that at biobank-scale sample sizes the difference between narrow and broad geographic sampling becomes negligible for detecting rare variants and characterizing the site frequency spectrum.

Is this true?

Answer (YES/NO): NO